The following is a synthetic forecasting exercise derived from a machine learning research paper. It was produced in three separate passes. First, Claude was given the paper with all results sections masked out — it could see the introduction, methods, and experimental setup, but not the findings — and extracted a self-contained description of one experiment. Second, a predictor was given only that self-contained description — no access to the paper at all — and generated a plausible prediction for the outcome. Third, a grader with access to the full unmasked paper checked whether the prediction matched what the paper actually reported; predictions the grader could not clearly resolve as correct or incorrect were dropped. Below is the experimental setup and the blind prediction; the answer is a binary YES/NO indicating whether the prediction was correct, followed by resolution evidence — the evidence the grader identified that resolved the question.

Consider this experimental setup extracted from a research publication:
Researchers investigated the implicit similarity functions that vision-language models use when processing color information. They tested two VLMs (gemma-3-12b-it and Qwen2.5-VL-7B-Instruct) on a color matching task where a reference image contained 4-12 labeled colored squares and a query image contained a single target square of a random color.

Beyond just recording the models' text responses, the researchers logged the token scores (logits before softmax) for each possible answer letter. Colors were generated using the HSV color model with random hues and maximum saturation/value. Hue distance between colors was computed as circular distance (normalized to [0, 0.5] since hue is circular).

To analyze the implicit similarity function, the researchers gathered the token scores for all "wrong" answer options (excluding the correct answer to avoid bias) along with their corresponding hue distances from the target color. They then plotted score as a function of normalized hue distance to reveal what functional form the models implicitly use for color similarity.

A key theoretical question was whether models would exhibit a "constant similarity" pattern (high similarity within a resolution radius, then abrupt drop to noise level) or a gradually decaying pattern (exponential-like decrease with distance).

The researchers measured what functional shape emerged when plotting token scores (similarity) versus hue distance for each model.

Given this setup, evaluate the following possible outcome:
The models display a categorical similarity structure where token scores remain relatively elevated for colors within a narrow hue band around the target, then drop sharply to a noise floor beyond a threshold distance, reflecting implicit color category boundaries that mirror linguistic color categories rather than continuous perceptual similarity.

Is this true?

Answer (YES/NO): NO